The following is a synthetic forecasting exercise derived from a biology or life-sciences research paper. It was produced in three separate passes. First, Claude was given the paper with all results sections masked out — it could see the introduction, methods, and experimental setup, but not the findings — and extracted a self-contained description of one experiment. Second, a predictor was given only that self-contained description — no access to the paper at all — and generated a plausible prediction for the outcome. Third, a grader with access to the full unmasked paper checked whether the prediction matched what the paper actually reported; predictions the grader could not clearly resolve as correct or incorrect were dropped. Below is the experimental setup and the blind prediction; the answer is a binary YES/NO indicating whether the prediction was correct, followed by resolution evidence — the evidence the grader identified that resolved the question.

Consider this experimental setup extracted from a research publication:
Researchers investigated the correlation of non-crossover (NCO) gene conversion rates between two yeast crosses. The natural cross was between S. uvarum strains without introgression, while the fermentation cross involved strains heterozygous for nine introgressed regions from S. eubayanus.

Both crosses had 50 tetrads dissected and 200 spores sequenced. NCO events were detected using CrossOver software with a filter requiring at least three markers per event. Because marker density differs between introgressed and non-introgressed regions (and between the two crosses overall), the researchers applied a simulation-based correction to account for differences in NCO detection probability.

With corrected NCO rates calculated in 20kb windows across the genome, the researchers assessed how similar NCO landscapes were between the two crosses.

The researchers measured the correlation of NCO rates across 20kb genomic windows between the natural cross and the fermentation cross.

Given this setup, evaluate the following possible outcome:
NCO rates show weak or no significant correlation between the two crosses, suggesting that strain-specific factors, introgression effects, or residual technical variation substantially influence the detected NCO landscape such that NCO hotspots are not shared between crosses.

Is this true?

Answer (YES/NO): NO